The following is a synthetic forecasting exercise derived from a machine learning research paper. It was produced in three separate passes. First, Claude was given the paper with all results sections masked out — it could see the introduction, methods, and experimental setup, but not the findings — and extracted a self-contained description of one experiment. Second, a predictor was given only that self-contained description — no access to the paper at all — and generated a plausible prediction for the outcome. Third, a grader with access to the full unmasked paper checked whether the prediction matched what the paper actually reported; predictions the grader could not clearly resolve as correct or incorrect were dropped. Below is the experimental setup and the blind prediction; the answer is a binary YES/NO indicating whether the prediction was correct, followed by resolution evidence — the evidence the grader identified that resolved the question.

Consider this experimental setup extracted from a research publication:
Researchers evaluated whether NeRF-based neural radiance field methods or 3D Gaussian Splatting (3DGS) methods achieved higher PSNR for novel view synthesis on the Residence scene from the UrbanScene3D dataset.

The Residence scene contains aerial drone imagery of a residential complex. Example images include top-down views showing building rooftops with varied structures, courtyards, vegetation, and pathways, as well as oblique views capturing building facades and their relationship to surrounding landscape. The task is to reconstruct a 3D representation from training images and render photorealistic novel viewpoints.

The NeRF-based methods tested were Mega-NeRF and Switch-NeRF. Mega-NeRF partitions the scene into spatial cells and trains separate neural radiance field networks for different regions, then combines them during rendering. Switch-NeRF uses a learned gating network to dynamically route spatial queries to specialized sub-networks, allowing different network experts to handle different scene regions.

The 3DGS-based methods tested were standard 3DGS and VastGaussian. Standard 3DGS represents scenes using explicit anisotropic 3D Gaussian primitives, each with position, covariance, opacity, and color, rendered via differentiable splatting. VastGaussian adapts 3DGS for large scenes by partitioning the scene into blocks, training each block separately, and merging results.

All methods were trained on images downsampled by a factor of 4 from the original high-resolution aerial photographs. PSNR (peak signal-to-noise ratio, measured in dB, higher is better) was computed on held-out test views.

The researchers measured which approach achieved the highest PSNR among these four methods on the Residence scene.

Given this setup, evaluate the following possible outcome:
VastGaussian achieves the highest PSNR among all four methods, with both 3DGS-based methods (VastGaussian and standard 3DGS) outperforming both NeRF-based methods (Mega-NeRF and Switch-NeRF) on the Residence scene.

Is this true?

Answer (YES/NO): NO